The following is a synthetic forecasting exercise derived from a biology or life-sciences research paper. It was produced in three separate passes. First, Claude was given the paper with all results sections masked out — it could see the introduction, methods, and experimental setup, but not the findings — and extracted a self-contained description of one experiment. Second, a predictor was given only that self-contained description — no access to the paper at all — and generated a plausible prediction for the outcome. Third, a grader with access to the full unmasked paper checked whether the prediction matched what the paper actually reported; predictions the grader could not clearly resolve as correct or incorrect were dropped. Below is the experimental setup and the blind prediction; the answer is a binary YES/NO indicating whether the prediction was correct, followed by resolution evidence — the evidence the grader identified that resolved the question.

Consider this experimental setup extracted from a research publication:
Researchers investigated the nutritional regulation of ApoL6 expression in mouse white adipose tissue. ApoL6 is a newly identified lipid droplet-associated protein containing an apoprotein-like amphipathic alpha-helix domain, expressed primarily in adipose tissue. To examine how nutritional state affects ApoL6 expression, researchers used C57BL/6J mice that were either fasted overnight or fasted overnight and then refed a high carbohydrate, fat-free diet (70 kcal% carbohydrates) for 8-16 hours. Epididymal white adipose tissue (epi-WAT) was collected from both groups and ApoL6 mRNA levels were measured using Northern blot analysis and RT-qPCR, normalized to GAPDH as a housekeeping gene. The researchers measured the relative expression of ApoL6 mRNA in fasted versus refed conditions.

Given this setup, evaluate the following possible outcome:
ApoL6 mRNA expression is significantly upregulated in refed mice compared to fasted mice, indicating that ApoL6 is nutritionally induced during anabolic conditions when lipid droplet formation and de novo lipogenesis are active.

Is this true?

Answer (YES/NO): YES